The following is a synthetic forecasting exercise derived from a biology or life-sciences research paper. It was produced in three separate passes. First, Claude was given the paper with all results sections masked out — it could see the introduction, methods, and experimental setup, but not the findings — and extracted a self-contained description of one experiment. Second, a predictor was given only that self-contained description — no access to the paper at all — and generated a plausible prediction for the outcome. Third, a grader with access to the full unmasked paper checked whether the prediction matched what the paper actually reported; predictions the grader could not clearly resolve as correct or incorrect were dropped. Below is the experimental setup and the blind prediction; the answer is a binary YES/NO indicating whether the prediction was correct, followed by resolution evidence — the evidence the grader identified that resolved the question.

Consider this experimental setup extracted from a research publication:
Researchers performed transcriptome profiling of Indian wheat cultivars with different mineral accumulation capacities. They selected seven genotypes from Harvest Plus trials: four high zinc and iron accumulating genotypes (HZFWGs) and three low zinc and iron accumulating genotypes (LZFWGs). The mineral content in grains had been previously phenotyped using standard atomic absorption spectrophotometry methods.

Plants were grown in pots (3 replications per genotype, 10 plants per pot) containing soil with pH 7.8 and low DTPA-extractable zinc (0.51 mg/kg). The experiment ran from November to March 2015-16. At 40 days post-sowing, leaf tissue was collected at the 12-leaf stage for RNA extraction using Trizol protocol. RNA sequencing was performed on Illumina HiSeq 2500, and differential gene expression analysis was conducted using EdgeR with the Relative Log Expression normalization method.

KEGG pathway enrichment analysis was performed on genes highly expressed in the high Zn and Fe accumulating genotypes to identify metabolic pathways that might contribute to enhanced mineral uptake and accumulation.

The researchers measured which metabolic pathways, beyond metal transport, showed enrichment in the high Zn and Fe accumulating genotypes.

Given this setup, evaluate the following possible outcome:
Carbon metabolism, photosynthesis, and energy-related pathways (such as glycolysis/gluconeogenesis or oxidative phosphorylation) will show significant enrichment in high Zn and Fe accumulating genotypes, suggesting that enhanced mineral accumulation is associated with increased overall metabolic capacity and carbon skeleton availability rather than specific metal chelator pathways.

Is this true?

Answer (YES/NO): NO